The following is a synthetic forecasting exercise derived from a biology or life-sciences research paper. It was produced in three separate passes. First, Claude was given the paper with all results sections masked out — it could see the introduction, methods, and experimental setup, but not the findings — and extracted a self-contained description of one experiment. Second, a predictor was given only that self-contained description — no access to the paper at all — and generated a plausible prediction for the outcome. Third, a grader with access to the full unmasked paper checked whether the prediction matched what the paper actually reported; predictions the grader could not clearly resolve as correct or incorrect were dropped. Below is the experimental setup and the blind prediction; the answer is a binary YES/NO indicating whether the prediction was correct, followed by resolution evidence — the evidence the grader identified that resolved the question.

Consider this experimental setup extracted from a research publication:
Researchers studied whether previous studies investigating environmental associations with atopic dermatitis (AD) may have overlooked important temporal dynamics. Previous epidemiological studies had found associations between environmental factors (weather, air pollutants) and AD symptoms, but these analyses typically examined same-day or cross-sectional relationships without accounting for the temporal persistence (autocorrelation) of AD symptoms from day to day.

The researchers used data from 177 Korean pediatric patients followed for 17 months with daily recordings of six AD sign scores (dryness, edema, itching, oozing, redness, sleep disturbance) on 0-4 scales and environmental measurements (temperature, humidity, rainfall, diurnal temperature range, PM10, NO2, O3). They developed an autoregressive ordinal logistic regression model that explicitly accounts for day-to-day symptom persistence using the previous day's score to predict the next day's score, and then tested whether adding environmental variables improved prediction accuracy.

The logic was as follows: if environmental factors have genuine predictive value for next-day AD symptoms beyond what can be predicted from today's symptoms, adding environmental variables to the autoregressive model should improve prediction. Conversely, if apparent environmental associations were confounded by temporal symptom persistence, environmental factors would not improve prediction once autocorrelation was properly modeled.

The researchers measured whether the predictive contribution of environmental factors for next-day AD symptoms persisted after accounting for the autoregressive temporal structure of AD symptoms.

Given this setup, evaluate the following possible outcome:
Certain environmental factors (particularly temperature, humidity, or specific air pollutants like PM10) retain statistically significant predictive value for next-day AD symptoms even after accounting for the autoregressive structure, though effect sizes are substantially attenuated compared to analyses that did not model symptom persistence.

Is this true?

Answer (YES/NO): NO